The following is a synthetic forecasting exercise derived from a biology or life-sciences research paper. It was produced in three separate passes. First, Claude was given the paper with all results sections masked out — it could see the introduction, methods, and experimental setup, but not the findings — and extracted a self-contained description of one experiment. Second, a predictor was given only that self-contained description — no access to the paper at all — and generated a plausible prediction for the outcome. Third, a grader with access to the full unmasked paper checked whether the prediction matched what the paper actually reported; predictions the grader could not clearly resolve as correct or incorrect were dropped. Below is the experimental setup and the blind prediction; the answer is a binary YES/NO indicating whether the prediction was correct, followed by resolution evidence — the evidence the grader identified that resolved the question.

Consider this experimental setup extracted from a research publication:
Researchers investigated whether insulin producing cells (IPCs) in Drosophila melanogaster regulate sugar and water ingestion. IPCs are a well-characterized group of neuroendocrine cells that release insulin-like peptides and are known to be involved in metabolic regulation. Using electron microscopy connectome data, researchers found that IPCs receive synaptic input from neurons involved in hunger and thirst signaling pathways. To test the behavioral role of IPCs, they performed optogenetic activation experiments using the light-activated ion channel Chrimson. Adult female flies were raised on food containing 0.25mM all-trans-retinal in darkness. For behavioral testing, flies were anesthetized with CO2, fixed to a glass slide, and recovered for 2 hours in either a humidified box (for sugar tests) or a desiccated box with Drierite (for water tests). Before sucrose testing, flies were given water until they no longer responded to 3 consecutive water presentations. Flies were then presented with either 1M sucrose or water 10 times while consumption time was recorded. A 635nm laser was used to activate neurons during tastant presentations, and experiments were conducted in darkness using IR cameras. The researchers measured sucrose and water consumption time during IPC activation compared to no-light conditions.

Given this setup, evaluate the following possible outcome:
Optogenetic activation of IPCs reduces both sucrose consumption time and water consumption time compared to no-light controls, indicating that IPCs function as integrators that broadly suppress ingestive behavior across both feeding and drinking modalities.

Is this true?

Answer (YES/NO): NO